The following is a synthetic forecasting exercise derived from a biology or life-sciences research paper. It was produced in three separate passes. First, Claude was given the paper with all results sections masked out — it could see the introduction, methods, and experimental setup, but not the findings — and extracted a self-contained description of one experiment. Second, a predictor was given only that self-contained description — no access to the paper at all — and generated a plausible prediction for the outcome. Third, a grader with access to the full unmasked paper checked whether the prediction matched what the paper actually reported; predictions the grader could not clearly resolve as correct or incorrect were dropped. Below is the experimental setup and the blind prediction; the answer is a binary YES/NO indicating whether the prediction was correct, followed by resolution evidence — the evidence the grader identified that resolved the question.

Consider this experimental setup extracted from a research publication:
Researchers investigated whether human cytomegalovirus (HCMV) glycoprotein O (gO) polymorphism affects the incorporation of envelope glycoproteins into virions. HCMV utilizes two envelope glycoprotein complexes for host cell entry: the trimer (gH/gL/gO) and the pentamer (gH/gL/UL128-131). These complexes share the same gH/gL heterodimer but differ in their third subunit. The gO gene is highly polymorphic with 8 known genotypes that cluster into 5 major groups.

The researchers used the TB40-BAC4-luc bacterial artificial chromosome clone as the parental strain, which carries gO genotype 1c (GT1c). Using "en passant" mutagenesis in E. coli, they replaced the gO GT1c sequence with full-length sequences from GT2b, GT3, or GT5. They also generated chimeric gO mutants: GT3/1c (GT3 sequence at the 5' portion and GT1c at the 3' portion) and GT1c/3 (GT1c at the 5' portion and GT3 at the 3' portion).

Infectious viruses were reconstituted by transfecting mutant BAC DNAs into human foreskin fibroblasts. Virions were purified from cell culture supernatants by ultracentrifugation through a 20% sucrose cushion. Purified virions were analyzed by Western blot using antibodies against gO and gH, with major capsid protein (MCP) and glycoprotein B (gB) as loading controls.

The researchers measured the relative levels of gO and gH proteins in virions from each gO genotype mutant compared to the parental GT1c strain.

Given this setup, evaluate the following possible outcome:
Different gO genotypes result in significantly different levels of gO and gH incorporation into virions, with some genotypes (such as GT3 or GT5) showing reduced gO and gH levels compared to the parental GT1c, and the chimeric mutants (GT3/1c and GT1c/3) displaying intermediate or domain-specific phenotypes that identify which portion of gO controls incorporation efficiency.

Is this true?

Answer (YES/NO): NO